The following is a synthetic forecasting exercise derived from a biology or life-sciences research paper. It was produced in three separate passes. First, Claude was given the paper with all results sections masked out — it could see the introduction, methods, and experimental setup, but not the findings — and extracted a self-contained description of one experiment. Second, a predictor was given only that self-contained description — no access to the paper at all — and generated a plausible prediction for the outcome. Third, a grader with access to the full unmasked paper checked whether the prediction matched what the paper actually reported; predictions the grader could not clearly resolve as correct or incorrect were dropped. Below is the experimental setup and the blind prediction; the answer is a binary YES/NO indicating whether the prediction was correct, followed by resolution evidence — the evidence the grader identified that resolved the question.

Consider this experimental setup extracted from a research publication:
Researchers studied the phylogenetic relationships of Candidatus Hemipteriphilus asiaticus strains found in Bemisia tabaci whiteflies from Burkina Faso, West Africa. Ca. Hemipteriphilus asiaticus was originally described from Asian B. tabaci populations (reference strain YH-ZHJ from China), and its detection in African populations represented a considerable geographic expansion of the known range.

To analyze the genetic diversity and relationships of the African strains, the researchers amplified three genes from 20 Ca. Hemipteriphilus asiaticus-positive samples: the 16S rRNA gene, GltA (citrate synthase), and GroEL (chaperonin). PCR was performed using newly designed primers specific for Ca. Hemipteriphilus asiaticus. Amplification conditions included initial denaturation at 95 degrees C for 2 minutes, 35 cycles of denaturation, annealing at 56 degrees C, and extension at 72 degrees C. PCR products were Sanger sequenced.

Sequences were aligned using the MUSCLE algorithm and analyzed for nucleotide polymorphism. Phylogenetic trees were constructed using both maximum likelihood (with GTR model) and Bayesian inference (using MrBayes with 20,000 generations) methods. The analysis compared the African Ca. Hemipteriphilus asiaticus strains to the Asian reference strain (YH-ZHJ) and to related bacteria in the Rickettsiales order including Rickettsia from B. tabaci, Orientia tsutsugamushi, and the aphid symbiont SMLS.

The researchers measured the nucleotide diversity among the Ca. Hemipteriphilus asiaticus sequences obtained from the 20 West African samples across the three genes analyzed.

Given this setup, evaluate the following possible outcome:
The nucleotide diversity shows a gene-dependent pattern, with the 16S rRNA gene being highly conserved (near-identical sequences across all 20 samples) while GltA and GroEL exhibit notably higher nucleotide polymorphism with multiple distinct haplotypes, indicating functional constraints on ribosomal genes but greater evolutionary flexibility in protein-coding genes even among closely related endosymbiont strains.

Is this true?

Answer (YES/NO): NO